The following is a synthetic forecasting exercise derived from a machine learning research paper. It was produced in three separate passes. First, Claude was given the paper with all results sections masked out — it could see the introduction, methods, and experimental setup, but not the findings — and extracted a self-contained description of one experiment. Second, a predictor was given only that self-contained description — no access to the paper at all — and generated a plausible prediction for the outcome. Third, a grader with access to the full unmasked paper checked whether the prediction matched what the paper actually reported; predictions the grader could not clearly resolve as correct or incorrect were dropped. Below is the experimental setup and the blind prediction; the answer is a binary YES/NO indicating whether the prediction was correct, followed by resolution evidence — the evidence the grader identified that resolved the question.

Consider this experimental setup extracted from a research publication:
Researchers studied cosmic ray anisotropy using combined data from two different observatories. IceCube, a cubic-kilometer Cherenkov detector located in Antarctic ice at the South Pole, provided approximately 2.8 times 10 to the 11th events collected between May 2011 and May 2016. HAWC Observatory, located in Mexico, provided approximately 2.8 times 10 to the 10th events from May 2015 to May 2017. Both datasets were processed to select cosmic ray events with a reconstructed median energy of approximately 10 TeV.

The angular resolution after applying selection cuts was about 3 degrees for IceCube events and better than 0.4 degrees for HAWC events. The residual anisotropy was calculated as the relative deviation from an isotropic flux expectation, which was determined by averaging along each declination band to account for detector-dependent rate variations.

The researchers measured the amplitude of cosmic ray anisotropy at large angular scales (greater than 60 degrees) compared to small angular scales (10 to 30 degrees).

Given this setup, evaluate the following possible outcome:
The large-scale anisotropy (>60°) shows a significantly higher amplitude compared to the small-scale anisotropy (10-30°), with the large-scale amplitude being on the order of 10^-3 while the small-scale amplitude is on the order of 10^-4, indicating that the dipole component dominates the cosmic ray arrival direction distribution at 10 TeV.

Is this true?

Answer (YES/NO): YES